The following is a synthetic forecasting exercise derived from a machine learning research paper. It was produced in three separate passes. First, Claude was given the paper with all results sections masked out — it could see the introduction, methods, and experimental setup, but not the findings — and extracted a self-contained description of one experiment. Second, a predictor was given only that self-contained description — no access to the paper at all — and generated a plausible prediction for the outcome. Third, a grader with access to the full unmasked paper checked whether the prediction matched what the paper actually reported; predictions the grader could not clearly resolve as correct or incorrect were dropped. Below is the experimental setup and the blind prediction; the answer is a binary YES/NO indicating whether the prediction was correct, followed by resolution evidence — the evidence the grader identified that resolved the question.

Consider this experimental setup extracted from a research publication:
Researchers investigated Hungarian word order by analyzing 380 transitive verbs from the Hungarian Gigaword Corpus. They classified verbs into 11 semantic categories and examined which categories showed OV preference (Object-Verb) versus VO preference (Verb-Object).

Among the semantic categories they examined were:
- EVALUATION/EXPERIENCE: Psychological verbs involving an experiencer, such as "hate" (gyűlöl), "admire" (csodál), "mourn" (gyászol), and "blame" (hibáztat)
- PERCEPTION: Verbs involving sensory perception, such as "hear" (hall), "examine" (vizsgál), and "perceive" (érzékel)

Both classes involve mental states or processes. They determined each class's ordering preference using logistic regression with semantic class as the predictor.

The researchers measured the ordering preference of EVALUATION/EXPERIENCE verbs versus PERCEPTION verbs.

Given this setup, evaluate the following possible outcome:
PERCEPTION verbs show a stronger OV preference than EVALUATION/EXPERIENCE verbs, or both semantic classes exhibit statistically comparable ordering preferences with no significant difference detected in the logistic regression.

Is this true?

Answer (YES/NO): YES